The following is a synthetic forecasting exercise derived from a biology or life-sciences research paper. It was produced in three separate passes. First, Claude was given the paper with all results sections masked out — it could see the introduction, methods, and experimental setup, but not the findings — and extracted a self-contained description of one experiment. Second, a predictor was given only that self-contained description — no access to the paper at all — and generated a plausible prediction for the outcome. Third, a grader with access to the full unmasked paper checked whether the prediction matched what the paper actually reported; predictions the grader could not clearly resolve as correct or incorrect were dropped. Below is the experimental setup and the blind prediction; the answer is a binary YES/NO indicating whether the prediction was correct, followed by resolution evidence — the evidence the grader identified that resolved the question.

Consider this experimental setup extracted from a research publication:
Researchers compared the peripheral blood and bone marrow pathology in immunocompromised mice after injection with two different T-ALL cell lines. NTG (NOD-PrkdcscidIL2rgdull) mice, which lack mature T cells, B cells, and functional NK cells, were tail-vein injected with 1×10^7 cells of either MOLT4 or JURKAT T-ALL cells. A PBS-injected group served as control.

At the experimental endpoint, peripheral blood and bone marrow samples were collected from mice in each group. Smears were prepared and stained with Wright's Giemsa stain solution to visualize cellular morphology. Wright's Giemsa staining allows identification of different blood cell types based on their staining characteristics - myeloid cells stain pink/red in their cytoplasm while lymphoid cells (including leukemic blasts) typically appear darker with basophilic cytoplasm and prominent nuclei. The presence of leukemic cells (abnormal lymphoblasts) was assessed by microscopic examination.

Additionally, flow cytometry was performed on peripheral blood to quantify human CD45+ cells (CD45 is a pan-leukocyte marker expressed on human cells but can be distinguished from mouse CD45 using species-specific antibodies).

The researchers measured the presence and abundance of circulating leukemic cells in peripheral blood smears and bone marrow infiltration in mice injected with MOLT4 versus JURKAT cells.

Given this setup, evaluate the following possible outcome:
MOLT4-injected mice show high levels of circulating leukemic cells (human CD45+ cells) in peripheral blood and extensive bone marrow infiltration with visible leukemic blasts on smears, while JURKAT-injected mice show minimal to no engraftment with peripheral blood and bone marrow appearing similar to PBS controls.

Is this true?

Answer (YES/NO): NO